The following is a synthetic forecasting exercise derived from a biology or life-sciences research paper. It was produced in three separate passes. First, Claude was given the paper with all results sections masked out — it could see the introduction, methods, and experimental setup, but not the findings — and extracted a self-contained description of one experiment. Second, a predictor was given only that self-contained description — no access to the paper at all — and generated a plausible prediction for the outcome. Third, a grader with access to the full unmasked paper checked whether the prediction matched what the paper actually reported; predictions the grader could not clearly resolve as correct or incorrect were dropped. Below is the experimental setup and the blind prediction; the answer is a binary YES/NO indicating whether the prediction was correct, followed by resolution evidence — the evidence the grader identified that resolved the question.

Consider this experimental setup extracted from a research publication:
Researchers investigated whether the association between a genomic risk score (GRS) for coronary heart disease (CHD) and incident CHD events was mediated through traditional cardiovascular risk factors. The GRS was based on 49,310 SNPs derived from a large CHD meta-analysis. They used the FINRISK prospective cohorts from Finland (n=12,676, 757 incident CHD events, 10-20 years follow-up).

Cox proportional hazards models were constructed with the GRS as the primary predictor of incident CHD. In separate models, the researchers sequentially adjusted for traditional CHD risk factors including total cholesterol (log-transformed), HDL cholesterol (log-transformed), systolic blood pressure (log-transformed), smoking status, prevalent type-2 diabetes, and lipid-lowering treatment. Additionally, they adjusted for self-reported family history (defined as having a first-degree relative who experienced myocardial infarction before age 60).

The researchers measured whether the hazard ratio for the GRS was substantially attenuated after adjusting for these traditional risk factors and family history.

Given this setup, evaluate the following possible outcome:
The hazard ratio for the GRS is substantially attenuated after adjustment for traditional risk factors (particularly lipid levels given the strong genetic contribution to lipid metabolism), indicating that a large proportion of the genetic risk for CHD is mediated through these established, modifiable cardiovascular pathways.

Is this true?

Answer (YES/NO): NO